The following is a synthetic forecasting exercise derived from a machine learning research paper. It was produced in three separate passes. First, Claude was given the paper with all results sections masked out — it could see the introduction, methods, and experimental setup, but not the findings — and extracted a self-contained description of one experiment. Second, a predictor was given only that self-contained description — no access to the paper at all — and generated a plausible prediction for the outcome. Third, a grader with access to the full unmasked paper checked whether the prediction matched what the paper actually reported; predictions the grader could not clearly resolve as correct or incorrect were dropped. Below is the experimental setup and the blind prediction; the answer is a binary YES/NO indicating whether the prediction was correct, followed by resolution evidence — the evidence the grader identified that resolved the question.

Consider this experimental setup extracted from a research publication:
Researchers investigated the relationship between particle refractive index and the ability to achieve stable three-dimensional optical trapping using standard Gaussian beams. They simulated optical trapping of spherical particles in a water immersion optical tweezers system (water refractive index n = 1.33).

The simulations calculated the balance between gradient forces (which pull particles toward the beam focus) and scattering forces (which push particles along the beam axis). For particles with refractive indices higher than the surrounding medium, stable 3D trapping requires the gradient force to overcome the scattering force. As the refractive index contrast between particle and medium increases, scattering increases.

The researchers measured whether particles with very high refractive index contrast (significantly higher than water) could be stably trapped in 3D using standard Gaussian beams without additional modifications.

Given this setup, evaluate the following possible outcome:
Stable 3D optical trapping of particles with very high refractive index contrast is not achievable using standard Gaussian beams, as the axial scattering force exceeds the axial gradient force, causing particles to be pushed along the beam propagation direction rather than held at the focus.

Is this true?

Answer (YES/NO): YES